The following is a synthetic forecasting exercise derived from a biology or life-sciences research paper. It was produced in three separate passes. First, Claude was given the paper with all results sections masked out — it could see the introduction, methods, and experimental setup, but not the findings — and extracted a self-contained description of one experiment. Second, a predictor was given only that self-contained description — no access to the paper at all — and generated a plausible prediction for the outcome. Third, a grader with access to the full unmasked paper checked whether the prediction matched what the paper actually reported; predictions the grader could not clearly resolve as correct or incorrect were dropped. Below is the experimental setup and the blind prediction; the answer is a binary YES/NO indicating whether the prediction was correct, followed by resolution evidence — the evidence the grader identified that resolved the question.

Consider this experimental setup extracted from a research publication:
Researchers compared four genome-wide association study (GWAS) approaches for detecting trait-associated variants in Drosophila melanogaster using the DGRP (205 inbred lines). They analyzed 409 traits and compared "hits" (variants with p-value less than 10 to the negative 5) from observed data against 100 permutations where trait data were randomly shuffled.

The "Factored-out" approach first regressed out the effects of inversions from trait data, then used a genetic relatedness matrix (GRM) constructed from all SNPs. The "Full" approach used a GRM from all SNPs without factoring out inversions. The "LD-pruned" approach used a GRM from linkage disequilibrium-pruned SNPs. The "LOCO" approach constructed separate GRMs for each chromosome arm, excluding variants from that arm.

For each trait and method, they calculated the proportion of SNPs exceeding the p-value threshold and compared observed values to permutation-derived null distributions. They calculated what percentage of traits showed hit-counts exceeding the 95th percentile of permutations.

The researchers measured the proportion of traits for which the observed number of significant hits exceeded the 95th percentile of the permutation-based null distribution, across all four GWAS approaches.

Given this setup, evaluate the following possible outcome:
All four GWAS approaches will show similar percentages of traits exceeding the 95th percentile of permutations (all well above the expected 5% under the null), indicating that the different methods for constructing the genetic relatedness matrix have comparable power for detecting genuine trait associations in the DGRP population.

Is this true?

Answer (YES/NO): NO